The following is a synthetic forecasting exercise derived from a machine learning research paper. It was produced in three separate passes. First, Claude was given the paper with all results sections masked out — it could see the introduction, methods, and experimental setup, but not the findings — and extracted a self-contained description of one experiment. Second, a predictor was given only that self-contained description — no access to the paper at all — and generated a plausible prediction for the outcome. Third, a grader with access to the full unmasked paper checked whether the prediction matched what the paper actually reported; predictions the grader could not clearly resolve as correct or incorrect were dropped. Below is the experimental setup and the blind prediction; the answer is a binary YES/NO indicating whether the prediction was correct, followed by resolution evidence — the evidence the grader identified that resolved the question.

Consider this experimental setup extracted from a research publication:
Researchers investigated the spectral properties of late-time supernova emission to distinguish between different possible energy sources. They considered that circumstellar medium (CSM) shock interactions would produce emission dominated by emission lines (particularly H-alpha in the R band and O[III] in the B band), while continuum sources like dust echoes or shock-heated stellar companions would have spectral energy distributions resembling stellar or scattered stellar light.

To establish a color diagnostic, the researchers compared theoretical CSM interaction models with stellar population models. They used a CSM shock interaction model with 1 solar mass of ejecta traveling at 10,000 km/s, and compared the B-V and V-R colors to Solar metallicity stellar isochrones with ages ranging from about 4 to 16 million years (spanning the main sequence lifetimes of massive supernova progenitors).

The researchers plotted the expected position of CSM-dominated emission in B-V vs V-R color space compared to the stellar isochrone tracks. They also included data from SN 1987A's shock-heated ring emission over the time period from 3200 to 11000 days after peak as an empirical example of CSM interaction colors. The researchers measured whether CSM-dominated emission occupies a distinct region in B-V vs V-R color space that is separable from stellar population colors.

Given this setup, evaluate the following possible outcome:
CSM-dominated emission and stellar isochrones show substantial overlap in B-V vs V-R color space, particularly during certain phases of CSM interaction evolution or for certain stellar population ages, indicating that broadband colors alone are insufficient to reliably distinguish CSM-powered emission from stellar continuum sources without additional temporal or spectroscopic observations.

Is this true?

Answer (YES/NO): NO